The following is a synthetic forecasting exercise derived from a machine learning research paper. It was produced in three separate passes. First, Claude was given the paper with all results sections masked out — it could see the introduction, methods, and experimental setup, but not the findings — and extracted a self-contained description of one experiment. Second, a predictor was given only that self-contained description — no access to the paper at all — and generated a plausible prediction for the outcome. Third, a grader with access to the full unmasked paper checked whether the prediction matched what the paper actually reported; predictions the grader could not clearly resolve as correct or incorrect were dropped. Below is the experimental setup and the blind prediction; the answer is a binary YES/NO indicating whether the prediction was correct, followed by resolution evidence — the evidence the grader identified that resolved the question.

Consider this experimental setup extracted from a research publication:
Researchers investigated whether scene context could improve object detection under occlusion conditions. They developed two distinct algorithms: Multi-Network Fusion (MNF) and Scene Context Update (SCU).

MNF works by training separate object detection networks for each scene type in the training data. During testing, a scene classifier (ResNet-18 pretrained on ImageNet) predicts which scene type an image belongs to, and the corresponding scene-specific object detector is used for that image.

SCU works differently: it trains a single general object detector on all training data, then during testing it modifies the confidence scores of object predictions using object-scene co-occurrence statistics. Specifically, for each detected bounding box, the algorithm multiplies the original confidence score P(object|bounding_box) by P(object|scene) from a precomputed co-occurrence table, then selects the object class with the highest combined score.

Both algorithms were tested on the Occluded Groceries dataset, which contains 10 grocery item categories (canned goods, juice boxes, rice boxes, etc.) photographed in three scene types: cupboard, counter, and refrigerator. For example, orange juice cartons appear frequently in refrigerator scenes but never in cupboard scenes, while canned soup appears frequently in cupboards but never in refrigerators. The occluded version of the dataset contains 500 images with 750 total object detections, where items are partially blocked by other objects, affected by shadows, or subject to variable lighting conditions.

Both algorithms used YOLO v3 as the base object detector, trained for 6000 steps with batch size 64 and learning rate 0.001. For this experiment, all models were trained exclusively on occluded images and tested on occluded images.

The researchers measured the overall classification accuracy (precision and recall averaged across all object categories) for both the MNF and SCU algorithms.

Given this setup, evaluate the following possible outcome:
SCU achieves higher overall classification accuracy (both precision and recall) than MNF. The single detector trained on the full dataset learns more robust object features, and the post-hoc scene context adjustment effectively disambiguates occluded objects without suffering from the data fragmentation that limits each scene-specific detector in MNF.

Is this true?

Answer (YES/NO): NO